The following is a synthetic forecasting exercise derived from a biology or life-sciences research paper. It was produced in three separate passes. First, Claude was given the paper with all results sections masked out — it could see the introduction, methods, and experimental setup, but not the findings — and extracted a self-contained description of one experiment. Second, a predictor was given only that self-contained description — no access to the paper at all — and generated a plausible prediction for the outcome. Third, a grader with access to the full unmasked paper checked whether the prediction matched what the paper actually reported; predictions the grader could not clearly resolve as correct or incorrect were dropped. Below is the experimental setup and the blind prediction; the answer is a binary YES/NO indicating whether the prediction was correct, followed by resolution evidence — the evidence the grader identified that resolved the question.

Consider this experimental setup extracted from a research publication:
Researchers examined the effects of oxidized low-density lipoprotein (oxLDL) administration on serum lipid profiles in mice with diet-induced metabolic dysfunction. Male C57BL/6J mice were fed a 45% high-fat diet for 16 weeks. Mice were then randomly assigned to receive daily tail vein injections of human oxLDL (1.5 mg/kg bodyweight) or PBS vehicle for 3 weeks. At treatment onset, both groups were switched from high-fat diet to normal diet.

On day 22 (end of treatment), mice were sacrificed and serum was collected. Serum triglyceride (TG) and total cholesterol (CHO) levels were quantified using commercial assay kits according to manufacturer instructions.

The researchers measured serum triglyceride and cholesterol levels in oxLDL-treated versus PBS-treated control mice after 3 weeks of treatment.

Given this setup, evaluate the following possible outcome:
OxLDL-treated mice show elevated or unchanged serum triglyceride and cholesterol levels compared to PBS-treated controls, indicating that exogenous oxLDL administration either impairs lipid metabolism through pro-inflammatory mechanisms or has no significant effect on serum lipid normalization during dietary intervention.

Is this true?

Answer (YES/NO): NO